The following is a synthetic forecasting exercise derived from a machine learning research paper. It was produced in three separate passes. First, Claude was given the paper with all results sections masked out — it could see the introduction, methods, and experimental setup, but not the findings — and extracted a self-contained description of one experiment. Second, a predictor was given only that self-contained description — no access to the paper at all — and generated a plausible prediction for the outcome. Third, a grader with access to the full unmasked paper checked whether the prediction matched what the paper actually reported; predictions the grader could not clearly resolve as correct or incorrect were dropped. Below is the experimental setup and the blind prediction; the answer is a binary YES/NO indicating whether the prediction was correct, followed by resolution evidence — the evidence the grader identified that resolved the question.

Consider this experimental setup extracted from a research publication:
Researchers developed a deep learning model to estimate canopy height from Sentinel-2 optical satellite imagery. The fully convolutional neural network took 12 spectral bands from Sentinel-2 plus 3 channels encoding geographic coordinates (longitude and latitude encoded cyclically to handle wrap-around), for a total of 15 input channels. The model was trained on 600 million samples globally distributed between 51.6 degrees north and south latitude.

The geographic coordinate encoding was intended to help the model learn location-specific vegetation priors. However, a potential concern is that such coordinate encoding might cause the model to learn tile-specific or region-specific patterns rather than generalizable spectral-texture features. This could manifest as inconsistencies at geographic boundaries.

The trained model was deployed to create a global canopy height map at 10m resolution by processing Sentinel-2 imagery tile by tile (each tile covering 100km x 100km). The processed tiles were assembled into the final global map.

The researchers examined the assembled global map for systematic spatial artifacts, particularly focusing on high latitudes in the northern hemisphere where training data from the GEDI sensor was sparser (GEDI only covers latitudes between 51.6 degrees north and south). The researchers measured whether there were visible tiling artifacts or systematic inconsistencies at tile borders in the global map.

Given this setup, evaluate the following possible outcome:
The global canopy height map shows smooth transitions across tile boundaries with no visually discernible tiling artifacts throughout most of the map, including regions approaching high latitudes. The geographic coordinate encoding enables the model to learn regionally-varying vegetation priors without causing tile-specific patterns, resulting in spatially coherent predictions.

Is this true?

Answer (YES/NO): NO